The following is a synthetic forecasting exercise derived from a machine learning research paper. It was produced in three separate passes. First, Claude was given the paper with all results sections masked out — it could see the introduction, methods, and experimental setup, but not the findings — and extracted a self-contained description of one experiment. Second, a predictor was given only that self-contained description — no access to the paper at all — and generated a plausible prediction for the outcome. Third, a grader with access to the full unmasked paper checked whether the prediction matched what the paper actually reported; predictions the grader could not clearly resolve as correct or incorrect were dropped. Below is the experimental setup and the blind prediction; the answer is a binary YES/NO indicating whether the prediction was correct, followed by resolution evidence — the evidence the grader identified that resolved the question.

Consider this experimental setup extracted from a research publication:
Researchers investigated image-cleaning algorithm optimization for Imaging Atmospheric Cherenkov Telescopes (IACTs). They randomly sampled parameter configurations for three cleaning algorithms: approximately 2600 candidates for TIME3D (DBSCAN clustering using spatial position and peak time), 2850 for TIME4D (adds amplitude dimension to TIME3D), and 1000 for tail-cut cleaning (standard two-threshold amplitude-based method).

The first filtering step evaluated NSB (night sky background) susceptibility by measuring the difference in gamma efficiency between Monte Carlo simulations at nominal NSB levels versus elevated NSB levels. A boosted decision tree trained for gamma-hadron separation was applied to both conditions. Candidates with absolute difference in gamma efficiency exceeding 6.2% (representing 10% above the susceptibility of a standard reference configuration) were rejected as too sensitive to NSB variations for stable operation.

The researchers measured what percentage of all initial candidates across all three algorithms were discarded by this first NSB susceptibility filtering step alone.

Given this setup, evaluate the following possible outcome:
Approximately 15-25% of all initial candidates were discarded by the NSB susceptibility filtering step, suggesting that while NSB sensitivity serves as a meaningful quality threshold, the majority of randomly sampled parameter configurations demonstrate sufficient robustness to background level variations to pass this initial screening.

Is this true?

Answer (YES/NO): NO